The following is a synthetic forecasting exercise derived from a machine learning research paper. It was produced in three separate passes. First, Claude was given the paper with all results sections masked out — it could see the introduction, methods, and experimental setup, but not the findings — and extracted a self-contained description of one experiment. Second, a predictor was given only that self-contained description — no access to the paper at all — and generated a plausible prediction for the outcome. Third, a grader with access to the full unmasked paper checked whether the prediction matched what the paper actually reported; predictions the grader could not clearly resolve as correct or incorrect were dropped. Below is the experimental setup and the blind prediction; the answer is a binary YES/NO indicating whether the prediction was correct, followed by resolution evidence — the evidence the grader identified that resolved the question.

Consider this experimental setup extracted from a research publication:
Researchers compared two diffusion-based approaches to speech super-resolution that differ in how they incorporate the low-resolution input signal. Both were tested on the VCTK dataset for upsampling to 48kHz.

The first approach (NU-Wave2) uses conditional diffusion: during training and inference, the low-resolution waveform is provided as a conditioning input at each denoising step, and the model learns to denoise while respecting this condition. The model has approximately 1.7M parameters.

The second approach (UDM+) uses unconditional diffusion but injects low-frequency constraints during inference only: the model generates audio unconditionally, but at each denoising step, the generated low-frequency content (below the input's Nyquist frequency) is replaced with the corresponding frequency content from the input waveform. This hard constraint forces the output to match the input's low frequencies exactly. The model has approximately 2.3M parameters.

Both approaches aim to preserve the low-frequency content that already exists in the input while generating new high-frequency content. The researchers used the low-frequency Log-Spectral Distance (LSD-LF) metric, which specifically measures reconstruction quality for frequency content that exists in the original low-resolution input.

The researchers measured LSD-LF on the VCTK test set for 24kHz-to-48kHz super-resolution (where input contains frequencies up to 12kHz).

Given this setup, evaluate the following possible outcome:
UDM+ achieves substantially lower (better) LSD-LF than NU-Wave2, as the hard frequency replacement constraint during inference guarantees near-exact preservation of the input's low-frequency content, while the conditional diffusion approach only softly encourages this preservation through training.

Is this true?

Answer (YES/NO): YES